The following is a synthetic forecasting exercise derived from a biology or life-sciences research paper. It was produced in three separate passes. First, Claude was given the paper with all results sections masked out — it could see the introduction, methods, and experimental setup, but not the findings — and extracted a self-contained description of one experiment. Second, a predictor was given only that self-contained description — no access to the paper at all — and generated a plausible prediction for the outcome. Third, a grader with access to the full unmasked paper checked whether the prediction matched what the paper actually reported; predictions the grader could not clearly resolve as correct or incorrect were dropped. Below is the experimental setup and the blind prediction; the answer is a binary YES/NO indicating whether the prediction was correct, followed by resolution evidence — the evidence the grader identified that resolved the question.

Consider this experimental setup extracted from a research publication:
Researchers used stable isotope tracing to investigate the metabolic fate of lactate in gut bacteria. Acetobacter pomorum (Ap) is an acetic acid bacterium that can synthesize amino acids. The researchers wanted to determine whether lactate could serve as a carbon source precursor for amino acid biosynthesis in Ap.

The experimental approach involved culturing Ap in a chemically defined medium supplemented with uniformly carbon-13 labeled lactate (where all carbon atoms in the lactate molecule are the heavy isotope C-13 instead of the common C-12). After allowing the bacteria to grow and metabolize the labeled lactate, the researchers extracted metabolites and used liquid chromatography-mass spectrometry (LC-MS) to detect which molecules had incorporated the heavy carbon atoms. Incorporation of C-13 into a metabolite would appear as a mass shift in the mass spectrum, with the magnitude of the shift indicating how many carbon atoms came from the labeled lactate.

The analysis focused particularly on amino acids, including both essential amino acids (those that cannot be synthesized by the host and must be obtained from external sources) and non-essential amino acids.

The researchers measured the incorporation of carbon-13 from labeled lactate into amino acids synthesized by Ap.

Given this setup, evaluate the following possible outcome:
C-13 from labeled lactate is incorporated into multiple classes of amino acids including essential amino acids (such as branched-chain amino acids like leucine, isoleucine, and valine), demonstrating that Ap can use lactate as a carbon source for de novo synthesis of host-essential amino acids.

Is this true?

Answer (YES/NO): YES